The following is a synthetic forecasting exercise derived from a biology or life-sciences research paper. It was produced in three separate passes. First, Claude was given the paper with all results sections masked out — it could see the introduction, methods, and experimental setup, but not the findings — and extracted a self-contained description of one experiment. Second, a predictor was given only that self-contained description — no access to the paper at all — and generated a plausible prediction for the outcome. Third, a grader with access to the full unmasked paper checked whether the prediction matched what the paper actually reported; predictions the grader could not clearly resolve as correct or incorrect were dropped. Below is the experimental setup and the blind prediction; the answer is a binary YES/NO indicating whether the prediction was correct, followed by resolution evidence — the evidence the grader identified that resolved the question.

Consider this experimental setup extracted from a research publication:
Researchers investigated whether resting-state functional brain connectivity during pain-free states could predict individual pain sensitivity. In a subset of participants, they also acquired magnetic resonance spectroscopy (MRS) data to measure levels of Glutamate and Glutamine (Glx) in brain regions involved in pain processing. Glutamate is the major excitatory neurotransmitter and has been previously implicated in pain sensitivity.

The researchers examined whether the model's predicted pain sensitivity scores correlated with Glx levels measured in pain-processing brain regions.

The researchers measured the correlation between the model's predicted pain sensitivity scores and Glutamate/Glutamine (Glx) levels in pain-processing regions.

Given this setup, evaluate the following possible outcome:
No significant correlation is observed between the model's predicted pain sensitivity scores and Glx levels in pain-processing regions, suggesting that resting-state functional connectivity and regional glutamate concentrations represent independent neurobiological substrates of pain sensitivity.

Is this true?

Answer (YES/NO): NO